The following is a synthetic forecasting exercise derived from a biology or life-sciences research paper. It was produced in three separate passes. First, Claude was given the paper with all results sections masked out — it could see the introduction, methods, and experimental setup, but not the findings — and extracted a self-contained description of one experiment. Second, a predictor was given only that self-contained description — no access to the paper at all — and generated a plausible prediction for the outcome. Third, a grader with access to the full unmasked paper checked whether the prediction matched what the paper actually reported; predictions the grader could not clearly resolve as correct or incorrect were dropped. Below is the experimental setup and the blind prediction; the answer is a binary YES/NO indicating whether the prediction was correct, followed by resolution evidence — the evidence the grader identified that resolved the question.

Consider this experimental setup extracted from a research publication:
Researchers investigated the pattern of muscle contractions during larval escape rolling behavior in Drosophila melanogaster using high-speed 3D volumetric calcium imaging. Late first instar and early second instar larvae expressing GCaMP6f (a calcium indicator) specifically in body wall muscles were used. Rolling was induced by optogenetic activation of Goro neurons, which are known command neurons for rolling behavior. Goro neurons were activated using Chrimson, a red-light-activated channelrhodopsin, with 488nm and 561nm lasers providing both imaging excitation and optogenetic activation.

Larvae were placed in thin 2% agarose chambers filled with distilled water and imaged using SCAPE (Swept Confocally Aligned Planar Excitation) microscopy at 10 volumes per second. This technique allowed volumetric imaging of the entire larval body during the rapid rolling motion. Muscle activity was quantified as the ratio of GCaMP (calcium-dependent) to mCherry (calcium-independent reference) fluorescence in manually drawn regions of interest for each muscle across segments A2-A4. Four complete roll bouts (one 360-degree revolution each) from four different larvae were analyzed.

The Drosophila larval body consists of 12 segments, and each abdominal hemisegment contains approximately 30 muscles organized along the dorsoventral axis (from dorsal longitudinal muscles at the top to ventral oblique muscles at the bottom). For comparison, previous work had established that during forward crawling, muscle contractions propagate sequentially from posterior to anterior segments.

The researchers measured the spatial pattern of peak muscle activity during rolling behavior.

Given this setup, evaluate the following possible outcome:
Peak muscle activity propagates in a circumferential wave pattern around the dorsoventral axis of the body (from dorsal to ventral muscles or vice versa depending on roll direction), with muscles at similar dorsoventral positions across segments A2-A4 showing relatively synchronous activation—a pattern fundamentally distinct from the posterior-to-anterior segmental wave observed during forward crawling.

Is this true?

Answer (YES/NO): YES